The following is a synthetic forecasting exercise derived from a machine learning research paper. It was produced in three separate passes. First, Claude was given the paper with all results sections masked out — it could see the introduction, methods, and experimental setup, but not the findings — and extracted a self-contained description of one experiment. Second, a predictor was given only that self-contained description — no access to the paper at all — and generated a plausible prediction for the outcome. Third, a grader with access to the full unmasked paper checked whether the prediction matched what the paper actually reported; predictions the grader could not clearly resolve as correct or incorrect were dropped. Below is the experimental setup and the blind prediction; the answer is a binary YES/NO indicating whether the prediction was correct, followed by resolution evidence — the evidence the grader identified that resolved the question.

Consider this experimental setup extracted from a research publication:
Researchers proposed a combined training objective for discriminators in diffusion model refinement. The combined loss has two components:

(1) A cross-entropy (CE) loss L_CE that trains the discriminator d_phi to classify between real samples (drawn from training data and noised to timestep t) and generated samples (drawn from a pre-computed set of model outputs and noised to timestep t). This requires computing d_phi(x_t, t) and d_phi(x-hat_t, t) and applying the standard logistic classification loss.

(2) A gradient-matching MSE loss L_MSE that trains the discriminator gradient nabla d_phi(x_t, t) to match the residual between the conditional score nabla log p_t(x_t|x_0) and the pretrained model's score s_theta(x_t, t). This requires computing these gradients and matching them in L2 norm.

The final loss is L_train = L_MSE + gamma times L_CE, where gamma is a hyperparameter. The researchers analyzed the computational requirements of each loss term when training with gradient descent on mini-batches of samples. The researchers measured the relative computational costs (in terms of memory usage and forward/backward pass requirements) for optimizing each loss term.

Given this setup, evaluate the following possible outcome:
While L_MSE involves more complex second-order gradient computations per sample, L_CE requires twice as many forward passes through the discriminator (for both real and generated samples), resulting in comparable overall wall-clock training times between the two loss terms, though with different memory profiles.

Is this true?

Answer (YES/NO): NO